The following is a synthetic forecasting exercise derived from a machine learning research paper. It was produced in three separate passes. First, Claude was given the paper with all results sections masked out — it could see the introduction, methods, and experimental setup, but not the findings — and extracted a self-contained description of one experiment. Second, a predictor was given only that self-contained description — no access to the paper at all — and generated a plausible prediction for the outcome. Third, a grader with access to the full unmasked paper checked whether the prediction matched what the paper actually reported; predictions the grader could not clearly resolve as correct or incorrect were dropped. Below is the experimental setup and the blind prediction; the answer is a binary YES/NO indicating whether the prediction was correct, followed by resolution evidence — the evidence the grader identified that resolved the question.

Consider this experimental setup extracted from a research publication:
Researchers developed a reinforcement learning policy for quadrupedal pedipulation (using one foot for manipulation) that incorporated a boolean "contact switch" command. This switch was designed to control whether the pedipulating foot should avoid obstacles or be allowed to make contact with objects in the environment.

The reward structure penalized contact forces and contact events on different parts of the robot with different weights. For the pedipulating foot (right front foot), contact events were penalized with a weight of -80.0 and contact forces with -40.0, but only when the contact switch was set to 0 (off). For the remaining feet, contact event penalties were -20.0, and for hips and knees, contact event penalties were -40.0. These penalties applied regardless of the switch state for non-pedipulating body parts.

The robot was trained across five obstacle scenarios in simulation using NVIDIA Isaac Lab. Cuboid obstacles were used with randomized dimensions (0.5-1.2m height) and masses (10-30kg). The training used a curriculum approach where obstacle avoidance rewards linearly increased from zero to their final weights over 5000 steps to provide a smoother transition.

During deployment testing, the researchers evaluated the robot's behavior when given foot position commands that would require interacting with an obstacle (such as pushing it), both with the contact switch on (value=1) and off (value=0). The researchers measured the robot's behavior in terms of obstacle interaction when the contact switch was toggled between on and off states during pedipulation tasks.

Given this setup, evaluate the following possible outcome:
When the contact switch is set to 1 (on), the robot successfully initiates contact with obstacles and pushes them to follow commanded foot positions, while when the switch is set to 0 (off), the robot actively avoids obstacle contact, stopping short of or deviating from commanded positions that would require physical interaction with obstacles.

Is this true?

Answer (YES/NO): YES